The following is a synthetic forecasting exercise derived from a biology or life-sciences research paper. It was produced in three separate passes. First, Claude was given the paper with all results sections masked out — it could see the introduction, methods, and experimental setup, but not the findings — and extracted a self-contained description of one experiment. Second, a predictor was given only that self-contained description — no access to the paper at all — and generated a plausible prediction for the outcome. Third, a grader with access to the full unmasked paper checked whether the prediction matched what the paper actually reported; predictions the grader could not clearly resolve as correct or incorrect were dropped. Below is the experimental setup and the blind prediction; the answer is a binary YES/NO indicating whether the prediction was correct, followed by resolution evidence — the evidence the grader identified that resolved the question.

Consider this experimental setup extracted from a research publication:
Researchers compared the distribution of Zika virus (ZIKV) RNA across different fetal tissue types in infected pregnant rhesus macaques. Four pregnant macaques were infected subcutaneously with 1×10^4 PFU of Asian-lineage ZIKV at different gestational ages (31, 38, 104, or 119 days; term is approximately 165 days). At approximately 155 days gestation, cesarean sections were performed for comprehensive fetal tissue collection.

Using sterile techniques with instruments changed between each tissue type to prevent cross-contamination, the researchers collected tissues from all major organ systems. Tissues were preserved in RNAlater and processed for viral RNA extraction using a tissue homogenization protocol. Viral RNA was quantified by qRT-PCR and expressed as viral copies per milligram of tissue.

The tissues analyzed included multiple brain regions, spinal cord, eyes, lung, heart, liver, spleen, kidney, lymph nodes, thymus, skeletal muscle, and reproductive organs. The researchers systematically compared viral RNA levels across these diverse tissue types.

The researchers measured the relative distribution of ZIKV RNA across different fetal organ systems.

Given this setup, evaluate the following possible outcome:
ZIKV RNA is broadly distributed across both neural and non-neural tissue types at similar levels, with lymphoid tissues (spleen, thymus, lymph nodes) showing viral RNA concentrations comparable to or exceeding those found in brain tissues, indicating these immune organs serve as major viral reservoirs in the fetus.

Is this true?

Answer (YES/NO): NO